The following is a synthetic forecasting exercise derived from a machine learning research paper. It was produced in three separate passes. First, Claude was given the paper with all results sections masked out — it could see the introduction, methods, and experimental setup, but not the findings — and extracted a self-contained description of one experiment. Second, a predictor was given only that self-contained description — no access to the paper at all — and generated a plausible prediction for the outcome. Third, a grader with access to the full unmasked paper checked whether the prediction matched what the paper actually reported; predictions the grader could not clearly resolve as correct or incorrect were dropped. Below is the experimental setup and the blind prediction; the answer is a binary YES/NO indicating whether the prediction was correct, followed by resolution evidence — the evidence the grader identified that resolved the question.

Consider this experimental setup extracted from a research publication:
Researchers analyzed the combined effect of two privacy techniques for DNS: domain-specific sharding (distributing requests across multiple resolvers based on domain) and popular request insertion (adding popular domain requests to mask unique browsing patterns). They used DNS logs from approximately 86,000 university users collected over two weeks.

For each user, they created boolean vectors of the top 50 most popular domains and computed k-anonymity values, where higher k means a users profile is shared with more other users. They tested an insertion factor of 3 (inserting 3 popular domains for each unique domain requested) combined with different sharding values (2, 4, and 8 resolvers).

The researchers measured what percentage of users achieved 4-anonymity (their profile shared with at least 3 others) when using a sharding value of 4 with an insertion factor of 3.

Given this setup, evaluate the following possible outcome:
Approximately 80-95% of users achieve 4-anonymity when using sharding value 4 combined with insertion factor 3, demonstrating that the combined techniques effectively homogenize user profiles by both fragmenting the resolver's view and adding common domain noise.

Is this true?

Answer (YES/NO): NO